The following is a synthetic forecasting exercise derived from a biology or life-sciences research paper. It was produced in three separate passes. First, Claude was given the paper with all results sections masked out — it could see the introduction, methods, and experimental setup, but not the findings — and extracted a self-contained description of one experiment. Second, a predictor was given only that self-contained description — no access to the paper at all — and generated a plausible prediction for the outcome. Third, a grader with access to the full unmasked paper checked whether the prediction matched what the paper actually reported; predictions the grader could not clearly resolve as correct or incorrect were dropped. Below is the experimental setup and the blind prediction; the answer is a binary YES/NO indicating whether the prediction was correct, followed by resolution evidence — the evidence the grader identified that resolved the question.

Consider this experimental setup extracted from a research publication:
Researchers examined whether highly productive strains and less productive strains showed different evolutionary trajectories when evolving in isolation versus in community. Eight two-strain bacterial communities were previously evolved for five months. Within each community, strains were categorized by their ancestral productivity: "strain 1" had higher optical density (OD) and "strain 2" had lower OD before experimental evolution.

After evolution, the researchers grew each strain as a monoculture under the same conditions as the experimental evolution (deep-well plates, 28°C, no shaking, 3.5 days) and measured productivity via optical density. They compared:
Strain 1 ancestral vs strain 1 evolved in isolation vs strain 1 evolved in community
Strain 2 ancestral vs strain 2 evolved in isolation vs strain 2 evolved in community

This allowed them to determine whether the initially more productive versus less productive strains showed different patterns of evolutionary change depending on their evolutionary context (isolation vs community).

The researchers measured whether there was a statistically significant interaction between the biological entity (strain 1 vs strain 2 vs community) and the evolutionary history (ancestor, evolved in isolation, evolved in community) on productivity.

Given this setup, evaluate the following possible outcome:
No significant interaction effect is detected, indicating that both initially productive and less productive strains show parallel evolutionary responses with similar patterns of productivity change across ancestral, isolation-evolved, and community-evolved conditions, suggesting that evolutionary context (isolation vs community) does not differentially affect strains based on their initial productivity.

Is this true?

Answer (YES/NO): NO